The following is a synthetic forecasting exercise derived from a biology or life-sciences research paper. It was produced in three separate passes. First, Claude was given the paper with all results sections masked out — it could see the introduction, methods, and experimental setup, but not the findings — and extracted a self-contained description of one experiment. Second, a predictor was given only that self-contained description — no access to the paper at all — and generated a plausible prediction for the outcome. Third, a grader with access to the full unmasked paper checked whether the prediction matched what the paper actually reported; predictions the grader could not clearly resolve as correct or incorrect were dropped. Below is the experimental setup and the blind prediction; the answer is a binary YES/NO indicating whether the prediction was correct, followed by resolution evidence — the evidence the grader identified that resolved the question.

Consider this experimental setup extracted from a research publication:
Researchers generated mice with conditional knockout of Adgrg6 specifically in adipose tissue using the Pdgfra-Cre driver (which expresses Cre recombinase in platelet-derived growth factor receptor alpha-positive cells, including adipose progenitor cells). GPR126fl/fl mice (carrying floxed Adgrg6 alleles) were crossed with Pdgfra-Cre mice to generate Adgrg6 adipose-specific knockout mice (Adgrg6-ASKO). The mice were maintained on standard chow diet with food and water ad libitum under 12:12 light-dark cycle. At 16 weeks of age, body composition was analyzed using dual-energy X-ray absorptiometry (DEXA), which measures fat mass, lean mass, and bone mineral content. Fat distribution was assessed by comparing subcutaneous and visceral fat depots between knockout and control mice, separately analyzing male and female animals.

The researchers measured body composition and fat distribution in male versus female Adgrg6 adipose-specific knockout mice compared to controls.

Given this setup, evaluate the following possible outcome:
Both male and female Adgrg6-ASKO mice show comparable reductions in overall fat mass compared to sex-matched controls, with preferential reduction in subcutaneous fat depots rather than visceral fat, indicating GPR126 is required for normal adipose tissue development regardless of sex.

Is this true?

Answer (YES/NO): NO